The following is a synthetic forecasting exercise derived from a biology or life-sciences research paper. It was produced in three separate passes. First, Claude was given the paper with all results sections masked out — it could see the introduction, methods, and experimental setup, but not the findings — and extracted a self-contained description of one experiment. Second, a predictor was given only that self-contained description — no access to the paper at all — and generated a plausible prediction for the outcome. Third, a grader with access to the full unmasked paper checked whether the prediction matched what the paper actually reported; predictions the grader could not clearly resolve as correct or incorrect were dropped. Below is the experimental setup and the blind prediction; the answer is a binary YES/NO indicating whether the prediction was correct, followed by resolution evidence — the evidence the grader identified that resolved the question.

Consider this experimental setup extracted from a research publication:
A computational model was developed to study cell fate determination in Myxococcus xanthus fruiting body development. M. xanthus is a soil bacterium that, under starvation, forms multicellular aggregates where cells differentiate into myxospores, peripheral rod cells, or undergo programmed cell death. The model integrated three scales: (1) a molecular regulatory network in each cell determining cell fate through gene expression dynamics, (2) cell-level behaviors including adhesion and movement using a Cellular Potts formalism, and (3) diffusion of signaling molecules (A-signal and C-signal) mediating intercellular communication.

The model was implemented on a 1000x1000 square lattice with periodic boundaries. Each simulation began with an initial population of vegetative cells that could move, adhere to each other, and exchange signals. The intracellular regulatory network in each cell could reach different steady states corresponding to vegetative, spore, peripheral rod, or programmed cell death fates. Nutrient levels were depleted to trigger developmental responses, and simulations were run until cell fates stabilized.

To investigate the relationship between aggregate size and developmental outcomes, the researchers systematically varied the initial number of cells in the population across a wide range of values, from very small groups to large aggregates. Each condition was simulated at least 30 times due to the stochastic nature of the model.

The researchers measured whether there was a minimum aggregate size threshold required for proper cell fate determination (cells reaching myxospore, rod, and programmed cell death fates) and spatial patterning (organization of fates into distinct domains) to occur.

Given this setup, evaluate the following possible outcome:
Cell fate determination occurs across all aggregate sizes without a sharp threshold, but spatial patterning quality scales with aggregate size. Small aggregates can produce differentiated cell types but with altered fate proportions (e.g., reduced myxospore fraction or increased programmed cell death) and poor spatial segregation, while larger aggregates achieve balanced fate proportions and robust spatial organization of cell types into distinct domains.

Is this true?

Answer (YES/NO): NO